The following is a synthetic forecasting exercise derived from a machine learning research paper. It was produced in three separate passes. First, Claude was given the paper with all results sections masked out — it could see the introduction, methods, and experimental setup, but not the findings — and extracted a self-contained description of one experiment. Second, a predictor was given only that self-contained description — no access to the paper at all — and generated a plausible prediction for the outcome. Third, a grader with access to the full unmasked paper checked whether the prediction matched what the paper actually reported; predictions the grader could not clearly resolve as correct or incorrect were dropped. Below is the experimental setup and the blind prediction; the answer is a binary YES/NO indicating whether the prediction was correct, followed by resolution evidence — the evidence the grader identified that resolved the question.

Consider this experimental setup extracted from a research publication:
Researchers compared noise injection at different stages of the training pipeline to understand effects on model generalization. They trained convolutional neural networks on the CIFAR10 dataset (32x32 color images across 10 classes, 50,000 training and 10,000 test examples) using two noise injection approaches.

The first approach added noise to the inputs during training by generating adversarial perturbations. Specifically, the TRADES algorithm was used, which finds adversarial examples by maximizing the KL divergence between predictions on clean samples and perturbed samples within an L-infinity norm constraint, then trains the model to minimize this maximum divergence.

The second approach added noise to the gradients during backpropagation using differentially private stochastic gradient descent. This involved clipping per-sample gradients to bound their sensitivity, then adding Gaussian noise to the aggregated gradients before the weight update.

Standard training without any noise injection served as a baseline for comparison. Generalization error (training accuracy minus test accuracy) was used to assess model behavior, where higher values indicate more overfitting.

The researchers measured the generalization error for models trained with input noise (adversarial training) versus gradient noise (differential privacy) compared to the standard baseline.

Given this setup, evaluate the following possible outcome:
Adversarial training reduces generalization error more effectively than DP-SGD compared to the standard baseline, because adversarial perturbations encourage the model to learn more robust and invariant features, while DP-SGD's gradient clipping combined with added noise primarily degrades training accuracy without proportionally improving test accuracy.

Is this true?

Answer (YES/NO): NO